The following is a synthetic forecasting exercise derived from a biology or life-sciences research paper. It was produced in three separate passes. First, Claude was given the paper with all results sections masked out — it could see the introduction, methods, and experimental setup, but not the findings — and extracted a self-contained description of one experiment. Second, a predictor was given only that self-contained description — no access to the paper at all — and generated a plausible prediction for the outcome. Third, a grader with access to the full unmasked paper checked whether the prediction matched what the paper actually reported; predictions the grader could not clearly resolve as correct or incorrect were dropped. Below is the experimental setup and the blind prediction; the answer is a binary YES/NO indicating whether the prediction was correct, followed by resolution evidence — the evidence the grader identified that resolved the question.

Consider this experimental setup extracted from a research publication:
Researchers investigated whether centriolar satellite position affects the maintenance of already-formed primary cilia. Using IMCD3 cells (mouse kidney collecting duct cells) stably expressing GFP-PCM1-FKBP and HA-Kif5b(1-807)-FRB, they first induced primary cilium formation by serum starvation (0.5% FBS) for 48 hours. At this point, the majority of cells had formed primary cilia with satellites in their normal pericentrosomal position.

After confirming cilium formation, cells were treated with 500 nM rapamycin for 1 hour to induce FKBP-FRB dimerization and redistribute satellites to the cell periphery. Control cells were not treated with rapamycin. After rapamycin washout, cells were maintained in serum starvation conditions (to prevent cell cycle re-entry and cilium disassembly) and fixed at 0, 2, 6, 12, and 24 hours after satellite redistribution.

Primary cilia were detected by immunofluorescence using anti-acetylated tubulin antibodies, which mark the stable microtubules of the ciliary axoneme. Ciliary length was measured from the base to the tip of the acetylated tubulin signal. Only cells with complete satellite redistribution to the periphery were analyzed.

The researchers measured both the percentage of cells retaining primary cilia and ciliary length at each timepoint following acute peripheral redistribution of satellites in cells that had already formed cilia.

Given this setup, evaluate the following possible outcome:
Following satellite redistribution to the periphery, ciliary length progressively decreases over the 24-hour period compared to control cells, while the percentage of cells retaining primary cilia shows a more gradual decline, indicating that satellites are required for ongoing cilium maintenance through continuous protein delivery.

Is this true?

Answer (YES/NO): NO